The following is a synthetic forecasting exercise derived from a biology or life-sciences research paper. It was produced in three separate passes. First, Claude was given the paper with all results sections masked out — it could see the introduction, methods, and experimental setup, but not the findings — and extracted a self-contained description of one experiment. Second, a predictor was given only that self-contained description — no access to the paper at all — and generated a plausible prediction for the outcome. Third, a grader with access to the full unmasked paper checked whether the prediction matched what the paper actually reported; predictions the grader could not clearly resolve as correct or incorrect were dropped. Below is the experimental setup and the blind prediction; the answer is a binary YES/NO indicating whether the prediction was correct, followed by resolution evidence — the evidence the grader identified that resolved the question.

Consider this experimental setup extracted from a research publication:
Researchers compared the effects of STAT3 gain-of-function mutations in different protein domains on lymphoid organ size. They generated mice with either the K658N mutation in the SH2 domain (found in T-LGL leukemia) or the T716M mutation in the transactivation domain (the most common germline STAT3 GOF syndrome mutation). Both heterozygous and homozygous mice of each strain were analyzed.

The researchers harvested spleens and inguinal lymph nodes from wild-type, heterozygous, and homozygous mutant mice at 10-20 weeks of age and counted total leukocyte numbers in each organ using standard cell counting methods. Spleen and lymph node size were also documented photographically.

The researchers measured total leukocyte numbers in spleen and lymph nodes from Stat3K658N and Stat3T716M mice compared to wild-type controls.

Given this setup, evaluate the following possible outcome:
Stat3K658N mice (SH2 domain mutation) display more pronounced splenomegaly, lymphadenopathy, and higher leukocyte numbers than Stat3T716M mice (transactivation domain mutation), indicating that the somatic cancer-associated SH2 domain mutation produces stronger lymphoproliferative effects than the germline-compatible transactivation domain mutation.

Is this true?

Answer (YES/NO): NO